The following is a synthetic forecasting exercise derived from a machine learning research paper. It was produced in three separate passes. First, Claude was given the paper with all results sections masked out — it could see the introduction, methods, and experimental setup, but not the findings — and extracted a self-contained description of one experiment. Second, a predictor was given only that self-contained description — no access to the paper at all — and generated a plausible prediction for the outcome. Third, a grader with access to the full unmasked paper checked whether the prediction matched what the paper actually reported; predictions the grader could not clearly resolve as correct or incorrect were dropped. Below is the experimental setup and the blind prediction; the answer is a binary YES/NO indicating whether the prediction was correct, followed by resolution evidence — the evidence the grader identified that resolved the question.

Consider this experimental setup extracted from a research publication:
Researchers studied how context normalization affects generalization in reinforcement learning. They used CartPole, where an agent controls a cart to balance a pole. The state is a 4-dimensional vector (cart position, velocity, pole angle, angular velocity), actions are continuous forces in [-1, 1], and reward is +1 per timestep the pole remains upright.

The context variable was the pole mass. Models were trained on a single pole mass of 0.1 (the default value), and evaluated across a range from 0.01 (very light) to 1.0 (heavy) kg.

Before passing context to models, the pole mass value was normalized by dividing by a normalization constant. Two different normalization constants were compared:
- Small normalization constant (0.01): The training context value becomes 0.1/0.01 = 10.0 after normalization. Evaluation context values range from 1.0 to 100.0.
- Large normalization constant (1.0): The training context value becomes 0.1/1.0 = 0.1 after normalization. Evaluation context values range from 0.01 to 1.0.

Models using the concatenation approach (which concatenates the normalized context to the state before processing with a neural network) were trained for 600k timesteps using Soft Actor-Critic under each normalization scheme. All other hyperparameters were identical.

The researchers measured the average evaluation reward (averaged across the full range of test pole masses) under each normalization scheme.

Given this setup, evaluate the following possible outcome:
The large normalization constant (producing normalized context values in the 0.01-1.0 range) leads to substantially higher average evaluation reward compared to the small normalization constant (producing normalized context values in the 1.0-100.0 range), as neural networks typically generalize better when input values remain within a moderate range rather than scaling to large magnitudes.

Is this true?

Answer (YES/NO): YES